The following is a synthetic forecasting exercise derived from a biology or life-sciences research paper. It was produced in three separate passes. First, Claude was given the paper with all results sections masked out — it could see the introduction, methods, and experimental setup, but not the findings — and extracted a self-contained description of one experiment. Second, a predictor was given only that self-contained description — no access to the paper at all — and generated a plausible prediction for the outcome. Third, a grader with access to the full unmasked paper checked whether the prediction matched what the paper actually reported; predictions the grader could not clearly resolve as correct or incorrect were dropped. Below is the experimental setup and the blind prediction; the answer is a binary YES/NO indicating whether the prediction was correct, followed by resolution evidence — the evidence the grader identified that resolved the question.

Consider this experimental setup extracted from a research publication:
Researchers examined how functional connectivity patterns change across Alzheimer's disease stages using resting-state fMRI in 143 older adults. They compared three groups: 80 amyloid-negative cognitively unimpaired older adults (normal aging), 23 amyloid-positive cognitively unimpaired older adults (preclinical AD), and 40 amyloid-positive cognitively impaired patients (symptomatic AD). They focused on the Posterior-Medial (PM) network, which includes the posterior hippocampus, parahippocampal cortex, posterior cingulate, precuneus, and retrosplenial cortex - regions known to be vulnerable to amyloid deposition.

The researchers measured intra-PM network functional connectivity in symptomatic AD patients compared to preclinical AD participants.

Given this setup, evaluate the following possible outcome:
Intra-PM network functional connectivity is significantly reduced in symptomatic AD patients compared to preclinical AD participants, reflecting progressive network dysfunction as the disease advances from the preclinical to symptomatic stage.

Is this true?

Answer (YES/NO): NO